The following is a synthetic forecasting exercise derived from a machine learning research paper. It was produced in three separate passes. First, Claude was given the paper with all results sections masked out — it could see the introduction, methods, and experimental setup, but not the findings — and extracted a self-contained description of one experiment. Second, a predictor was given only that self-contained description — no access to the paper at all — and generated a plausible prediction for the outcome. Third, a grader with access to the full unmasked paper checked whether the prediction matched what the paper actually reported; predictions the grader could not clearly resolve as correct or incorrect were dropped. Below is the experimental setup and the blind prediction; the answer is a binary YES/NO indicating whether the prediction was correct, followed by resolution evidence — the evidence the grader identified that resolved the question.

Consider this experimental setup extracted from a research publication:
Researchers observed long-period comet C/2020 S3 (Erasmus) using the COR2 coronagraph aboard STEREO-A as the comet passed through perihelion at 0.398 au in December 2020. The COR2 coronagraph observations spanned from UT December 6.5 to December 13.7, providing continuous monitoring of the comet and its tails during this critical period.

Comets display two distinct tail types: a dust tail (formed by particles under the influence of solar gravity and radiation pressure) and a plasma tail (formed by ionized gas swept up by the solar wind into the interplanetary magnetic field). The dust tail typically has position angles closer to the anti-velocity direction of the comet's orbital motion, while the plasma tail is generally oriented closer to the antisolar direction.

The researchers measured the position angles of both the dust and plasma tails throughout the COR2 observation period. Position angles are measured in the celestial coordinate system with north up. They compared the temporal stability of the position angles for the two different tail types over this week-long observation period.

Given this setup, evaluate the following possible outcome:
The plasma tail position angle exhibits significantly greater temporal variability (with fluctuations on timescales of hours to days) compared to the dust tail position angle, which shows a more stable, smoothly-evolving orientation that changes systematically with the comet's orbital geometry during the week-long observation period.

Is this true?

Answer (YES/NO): YES